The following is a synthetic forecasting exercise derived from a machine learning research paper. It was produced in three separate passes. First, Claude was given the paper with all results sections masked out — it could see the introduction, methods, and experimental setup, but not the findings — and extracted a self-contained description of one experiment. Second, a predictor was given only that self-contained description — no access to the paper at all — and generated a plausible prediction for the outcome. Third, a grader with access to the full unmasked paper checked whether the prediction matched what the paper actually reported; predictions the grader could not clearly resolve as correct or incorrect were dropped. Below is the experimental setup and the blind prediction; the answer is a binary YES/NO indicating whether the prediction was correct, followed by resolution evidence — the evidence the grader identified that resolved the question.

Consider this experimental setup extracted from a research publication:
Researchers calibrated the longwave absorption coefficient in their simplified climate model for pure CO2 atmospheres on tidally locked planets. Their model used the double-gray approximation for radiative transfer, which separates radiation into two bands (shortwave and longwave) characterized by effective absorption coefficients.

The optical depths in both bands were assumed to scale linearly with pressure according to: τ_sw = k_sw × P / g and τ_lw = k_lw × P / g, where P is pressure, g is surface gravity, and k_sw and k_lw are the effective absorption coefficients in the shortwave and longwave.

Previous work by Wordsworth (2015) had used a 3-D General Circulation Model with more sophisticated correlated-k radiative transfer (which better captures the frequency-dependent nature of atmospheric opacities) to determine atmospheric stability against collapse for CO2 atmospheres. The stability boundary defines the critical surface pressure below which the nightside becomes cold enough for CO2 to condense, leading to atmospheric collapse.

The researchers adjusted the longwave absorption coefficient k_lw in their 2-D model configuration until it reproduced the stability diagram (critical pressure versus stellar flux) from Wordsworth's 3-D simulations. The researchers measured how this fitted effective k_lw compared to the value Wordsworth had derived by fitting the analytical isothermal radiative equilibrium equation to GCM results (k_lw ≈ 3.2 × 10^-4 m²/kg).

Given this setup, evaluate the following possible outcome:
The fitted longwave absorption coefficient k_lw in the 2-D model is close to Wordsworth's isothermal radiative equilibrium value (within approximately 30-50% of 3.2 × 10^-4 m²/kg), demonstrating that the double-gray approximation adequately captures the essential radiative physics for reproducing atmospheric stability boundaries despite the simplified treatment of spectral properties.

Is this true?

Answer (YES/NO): NO